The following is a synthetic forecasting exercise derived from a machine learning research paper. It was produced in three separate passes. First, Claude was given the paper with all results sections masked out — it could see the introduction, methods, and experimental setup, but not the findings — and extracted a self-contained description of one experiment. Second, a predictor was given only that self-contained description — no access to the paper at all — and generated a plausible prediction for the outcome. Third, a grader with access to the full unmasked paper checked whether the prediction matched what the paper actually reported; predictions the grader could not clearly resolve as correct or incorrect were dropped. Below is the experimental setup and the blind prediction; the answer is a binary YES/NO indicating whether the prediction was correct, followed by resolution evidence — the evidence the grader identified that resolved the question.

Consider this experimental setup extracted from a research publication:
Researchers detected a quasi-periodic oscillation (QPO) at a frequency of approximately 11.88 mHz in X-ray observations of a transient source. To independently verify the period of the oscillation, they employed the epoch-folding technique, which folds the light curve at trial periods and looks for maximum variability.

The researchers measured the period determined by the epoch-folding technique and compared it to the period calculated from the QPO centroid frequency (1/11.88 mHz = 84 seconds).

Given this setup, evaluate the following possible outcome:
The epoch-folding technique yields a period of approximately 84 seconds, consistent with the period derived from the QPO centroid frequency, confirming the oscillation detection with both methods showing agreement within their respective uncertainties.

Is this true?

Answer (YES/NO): YES